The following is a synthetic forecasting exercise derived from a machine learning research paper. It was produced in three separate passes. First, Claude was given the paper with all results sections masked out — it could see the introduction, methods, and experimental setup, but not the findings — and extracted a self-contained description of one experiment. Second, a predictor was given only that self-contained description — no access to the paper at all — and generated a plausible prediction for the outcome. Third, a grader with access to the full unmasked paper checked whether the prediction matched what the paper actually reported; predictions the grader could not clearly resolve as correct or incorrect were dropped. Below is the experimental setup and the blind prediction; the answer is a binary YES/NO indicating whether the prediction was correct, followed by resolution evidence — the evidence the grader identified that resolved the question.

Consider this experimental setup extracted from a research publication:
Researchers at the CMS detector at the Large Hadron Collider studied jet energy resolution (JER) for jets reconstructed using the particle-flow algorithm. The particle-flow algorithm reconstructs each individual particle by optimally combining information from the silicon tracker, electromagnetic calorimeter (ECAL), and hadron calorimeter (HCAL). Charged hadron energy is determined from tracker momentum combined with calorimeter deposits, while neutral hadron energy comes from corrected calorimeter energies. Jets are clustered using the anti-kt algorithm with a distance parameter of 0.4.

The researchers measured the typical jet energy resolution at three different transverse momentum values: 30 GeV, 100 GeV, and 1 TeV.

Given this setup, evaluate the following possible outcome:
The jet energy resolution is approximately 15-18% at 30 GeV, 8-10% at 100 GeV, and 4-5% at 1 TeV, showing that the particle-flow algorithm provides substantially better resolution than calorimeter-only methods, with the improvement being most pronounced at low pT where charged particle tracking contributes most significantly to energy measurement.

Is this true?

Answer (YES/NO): NO